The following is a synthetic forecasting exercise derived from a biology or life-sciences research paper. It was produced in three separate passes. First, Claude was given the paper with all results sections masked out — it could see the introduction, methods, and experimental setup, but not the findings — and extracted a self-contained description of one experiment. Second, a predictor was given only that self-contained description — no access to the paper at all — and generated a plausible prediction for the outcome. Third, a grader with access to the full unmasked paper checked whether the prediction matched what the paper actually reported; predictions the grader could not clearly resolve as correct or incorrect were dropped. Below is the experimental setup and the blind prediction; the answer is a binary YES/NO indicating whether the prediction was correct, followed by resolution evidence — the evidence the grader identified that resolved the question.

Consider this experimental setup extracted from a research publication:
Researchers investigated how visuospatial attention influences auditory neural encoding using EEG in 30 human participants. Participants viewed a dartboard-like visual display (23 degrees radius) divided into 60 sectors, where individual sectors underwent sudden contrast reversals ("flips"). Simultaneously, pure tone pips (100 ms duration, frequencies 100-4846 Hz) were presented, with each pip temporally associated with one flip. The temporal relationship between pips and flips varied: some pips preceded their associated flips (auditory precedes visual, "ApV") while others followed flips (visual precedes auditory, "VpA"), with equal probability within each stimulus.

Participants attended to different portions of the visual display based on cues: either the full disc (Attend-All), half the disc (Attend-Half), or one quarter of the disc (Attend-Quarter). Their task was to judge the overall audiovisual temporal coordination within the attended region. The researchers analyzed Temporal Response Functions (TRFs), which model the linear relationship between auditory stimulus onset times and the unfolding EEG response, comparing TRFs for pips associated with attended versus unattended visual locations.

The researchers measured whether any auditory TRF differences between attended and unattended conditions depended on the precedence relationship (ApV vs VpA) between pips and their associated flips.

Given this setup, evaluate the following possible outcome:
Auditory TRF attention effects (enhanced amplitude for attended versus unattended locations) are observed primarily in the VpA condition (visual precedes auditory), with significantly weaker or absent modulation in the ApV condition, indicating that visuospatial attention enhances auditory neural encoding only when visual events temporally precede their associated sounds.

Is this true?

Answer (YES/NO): NO